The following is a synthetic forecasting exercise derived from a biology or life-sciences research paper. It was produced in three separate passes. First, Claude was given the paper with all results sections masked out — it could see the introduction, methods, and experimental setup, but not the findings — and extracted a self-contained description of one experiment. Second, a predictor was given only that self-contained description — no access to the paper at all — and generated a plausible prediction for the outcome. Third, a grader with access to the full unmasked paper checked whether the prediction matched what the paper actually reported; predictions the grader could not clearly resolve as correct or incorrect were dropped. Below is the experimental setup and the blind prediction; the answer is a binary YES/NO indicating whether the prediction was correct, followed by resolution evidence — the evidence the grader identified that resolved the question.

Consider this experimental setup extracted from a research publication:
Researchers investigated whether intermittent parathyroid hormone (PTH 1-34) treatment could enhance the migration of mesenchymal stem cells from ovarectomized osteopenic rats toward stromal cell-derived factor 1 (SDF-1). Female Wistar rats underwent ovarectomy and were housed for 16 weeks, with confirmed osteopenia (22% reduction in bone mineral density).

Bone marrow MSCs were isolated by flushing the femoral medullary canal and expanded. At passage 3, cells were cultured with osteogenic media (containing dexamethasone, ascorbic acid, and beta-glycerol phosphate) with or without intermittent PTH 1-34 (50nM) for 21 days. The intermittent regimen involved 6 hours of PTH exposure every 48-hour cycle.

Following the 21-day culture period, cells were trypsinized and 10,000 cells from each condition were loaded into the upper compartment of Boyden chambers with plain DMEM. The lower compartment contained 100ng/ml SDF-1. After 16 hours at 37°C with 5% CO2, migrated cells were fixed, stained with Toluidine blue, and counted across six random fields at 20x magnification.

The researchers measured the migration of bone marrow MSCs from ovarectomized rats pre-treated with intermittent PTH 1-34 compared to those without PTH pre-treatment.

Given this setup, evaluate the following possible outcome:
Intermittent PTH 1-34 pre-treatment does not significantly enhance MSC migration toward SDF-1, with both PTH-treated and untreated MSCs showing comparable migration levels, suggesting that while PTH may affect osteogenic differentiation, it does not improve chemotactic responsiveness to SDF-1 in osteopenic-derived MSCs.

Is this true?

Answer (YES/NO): NO